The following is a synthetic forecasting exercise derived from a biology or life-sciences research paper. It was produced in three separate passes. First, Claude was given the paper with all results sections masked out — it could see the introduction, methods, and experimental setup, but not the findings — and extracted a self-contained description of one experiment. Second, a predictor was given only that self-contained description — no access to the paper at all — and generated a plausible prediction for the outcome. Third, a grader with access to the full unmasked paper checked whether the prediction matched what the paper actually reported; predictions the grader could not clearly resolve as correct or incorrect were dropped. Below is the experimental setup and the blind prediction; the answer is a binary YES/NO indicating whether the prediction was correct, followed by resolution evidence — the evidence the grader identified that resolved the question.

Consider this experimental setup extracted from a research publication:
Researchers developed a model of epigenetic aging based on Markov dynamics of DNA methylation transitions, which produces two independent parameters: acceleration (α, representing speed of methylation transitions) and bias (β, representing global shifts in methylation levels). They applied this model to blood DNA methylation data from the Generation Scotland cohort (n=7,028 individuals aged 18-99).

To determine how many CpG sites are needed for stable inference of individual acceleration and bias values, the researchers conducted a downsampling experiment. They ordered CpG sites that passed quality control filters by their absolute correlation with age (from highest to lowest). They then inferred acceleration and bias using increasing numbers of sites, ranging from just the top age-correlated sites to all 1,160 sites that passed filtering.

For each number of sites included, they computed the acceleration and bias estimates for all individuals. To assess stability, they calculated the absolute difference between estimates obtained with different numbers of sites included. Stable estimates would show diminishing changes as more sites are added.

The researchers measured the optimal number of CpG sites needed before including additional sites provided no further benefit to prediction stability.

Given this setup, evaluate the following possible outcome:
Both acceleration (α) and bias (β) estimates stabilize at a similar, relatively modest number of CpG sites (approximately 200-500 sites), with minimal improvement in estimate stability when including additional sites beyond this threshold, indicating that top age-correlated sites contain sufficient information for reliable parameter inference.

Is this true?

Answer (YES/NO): YES